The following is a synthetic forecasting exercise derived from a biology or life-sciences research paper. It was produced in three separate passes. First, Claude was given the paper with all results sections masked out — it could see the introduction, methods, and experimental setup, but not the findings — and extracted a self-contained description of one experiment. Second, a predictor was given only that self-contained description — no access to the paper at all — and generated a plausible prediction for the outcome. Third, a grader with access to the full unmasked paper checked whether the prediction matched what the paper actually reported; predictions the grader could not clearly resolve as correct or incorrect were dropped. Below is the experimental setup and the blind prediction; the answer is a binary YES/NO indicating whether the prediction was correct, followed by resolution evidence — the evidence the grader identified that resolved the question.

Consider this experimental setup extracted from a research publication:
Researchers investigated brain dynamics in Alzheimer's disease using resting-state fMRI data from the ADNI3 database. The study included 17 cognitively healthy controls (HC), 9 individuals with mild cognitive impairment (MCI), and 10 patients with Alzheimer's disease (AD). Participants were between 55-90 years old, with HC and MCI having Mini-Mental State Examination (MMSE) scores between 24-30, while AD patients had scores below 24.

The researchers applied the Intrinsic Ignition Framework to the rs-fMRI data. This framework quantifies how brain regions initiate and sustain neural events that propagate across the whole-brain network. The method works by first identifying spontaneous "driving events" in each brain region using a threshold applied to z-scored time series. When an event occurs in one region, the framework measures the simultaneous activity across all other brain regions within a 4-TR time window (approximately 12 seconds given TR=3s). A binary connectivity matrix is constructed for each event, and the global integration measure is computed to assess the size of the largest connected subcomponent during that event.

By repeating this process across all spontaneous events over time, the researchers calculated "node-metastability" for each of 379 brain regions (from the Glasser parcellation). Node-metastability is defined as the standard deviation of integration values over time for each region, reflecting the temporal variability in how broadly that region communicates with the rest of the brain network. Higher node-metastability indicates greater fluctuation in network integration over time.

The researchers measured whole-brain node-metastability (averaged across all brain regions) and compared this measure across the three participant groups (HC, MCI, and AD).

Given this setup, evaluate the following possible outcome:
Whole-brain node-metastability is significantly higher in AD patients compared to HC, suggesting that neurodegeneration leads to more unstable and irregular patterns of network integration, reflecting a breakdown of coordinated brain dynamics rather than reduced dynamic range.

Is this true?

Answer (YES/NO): NO